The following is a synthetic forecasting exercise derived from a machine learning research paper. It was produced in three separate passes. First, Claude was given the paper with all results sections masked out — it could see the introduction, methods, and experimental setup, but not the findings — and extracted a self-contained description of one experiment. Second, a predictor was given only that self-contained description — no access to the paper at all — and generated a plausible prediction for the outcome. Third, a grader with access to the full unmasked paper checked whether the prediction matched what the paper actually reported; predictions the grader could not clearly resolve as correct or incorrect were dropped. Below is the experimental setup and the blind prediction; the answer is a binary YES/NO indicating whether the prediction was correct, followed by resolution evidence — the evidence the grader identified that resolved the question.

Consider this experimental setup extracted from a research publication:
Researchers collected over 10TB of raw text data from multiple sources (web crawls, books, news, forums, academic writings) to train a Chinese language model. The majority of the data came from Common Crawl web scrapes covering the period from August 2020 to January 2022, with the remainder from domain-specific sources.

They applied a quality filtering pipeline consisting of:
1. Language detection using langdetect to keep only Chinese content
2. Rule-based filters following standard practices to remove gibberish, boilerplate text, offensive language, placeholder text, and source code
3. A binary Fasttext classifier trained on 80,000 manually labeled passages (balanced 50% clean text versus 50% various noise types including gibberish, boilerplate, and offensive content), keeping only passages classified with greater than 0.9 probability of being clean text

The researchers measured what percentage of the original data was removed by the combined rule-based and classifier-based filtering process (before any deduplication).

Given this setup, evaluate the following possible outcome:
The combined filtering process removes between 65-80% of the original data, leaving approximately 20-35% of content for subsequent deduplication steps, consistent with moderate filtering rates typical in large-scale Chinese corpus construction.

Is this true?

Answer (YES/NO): NO